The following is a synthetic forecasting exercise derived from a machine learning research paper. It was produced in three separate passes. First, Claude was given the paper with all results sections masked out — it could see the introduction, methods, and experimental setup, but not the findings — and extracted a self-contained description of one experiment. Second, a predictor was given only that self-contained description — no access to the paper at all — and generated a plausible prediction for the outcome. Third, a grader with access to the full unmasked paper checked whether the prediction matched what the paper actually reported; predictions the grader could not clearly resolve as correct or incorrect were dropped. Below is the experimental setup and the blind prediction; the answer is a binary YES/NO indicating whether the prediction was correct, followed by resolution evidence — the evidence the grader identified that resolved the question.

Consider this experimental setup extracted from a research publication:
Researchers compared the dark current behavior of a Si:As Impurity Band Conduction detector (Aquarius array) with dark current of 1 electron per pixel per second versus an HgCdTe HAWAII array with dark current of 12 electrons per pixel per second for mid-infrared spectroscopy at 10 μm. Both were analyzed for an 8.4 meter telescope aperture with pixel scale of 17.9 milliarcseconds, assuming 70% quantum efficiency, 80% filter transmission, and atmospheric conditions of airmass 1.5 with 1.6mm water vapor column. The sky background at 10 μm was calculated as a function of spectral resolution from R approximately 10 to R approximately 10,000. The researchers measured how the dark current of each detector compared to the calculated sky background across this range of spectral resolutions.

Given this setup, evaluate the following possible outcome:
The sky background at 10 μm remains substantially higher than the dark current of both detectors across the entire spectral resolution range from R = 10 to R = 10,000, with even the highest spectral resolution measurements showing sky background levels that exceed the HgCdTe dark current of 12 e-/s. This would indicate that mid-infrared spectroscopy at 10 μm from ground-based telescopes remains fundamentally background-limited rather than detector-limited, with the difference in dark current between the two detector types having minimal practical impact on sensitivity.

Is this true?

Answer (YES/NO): NO